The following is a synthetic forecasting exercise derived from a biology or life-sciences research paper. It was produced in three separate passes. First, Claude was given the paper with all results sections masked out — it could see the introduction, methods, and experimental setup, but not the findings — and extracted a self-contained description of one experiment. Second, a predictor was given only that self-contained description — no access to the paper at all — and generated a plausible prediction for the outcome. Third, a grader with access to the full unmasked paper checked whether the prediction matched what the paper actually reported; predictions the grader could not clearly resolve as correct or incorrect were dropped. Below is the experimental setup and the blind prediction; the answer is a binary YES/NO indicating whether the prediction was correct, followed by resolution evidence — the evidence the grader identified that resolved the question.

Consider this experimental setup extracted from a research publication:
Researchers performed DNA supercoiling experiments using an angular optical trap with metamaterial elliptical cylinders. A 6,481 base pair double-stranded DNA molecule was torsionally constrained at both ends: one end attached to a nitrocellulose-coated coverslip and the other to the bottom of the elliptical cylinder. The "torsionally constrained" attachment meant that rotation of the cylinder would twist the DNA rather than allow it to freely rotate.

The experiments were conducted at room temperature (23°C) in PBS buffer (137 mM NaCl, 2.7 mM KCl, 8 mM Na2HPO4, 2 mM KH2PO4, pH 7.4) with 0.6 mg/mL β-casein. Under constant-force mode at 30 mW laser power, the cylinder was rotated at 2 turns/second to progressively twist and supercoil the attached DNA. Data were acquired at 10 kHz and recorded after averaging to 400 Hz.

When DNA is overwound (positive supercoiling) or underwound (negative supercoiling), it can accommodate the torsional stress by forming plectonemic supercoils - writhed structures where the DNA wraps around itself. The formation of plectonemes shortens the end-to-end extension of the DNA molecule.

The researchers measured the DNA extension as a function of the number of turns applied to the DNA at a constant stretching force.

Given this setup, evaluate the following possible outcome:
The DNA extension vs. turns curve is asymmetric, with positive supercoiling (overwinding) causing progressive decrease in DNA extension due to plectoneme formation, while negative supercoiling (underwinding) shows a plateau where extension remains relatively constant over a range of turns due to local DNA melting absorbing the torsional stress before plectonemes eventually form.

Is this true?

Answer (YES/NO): NO